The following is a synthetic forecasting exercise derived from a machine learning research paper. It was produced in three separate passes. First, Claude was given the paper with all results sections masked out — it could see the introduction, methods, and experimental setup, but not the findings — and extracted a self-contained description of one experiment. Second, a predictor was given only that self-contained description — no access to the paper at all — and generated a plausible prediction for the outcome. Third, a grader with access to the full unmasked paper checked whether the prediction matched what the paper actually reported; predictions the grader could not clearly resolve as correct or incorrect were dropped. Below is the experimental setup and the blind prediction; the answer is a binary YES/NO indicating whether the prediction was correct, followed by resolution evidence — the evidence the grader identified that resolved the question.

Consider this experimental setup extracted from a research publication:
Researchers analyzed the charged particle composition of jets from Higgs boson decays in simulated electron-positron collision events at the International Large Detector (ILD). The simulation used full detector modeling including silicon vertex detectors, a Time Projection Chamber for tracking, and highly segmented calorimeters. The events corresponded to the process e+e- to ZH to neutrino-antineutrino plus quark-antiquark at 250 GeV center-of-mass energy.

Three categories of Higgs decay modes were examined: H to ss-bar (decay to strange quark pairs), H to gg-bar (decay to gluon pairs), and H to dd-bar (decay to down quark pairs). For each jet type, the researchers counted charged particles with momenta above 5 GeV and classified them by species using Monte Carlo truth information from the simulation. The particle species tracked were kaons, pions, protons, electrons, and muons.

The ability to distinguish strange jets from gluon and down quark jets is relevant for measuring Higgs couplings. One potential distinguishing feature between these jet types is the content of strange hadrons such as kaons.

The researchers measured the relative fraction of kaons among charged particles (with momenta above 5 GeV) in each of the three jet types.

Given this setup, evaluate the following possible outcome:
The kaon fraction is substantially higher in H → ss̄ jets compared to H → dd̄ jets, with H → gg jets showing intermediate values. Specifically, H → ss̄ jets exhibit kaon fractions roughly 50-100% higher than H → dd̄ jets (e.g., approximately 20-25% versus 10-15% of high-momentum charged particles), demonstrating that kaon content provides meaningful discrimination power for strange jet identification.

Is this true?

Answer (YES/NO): NO